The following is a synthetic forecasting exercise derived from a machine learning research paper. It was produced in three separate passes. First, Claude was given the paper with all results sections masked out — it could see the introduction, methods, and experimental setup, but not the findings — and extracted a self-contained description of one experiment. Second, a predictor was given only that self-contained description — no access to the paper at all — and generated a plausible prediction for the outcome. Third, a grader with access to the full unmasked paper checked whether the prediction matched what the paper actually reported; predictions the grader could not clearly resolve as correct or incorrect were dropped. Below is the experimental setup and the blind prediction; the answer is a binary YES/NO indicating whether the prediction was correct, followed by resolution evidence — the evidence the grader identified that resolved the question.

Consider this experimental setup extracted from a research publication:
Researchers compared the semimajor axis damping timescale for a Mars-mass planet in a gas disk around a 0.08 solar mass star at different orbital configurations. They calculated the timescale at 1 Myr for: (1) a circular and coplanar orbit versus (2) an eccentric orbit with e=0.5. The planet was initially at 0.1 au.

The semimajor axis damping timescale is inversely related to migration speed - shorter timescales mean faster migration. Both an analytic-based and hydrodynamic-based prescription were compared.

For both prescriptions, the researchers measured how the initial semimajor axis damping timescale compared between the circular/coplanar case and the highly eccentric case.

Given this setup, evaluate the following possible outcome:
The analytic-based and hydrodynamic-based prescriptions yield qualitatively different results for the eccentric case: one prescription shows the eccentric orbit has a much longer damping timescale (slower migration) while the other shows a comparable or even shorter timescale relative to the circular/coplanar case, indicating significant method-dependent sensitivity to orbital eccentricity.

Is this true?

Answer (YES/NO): NO